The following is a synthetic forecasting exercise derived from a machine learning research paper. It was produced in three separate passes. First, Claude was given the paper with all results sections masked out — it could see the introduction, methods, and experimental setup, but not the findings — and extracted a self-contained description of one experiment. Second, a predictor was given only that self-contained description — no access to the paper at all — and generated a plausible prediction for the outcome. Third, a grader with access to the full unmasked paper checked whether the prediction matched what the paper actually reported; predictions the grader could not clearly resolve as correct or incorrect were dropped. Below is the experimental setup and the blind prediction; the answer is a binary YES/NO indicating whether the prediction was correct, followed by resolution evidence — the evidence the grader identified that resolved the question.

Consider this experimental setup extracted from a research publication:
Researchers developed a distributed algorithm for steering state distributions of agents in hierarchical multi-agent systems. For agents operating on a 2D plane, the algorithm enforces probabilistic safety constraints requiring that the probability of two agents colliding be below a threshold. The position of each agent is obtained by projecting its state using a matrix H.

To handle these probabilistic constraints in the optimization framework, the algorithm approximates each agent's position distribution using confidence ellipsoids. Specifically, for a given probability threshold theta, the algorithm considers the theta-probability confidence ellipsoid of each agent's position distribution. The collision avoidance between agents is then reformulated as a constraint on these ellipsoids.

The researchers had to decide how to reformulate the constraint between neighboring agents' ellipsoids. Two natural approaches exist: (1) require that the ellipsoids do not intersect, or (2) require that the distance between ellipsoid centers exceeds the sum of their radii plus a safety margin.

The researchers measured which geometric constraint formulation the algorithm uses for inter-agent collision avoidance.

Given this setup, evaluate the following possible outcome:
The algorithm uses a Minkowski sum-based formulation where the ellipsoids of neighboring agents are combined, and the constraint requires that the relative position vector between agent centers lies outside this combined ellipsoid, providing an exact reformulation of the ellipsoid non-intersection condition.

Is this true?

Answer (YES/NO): NO